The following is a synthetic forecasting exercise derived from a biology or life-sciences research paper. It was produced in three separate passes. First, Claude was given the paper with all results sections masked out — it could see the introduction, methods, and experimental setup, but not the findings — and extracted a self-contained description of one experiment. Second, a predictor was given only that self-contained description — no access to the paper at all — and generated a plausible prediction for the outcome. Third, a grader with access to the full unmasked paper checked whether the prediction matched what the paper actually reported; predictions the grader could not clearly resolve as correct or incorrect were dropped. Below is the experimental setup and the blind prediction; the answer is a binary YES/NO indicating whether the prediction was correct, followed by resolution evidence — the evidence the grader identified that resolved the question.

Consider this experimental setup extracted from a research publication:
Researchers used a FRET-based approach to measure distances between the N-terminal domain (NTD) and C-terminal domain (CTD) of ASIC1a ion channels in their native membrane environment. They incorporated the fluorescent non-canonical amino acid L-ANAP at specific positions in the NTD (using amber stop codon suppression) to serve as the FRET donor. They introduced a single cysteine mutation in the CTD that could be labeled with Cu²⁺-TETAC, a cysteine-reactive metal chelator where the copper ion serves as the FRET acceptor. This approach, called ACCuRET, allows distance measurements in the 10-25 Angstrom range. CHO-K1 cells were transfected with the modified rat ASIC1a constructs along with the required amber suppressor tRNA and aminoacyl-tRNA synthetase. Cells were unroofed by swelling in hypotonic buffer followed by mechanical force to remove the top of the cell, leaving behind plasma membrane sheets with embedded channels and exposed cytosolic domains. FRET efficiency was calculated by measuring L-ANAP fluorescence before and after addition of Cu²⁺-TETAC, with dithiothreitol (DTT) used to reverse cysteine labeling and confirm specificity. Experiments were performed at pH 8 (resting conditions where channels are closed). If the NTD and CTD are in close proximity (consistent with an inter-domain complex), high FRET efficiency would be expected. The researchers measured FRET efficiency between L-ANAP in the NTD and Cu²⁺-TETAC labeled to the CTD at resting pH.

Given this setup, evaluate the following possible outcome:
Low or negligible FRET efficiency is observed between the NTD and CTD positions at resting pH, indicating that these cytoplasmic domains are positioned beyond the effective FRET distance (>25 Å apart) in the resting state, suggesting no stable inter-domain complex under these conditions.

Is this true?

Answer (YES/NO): NO